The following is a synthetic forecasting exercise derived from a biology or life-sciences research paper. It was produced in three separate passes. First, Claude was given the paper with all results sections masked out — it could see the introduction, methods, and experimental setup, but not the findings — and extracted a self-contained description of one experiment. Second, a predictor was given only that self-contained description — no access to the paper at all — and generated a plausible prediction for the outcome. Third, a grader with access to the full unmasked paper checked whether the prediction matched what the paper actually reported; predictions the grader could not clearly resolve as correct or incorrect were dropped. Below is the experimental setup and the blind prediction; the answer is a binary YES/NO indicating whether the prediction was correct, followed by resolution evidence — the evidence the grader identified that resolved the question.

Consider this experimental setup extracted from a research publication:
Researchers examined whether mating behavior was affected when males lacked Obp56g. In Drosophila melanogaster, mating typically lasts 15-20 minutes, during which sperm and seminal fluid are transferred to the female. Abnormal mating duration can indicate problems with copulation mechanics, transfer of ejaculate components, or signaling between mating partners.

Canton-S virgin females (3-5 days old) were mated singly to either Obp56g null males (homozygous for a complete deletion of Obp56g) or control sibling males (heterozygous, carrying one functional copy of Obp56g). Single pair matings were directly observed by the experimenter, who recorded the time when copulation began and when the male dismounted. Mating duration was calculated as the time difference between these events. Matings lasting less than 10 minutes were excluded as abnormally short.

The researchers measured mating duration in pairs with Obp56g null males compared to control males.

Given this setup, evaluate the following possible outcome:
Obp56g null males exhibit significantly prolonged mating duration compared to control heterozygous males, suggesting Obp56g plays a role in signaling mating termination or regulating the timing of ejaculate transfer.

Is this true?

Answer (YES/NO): NO